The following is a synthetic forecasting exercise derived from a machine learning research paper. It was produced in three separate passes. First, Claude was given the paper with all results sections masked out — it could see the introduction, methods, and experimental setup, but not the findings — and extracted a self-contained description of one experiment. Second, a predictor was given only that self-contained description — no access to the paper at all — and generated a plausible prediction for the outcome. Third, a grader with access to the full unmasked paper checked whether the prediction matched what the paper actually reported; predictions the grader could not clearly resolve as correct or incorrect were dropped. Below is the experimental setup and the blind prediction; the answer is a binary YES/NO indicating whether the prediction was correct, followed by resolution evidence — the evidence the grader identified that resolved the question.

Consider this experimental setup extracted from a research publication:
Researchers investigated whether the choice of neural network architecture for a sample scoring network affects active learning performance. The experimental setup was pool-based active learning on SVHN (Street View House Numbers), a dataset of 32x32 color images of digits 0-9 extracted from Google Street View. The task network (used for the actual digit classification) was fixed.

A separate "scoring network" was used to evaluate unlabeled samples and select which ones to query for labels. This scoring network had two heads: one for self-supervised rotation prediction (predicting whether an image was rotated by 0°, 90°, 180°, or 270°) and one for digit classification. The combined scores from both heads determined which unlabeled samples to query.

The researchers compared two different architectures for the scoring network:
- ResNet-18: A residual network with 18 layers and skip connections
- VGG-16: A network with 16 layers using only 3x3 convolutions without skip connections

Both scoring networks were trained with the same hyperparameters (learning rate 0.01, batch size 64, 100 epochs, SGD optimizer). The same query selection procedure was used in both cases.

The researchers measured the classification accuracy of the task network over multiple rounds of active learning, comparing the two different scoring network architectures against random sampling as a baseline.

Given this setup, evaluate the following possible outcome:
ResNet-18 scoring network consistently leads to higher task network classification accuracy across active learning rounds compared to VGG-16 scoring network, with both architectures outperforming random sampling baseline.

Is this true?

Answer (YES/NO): NO